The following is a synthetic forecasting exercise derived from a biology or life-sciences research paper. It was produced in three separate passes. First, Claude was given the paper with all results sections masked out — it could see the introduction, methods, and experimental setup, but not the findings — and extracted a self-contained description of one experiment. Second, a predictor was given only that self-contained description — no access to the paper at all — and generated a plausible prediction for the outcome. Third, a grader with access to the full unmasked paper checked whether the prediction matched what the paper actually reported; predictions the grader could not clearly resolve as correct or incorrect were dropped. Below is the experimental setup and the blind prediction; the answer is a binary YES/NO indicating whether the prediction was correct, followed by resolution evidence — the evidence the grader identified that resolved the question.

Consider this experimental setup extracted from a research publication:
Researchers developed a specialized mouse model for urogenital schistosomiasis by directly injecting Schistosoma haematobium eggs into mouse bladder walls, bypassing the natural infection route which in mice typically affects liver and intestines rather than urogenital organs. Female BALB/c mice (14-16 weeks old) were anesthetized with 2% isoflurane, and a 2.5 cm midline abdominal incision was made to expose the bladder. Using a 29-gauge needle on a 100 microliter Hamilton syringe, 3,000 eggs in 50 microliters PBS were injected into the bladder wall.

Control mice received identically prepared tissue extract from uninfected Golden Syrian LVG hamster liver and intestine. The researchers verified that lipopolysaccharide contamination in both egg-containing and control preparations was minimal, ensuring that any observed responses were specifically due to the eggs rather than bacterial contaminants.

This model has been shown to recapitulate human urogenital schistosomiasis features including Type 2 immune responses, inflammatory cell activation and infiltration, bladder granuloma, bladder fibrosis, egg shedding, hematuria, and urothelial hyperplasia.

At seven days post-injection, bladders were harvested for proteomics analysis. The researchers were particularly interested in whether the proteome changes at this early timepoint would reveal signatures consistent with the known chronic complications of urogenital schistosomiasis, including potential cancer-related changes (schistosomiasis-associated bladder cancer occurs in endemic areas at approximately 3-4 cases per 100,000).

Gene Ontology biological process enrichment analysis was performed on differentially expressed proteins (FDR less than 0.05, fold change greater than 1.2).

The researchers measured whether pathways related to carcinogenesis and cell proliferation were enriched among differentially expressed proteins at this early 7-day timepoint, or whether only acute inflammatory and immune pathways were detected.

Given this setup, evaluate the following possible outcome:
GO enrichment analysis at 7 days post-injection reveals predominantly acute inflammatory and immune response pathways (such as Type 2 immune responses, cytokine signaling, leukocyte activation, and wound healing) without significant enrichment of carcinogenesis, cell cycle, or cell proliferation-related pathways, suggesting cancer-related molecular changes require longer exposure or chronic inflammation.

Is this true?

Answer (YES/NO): NO